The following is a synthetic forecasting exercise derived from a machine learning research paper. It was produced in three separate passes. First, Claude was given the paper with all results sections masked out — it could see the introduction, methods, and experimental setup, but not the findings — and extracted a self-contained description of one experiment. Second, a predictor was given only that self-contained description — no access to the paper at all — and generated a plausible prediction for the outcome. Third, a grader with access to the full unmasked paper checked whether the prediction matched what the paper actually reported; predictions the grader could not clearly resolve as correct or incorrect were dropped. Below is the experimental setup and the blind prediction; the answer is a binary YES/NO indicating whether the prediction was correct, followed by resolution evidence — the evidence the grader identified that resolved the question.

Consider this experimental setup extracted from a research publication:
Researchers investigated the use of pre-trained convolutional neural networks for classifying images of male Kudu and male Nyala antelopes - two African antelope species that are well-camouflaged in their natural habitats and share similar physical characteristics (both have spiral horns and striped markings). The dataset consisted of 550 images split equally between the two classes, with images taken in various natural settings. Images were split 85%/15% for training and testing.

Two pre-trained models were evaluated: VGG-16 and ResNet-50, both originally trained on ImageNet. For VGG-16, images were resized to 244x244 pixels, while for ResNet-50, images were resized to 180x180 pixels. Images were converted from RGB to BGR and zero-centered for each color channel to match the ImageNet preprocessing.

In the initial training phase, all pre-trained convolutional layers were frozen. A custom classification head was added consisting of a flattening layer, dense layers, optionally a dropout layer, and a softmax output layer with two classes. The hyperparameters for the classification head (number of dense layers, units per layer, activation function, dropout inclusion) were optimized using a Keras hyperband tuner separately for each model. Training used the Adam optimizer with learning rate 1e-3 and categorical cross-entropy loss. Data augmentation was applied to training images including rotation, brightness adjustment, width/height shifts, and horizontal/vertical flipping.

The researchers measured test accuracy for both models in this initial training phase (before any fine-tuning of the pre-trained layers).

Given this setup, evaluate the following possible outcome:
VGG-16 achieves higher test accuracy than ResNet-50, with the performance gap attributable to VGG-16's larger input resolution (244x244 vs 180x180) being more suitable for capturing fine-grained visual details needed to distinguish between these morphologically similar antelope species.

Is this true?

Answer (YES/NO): NO